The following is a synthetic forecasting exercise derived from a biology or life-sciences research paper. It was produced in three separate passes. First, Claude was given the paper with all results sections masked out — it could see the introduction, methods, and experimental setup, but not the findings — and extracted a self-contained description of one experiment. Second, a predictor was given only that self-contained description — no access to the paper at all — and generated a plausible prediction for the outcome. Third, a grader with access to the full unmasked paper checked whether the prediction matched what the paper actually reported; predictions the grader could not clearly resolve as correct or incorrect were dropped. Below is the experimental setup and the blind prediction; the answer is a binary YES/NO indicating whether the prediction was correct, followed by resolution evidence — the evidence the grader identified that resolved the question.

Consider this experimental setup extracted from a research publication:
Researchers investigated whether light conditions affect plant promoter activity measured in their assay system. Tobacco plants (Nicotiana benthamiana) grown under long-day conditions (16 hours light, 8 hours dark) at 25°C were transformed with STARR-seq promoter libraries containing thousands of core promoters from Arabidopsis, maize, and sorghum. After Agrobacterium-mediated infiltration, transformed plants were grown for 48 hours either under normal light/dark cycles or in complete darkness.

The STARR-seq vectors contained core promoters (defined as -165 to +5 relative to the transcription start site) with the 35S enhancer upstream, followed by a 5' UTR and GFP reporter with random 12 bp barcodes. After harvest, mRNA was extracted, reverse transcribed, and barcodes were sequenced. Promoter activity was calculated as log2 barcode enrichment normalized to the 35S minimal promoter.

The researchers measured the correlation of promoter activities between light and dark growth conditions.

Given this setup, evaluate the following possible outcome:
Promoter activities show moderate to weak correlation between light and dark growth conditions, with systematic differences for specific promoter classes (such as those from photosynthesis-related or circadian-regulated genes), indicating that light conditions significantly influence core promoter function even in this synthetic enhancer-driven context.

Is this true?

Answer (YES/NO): NO